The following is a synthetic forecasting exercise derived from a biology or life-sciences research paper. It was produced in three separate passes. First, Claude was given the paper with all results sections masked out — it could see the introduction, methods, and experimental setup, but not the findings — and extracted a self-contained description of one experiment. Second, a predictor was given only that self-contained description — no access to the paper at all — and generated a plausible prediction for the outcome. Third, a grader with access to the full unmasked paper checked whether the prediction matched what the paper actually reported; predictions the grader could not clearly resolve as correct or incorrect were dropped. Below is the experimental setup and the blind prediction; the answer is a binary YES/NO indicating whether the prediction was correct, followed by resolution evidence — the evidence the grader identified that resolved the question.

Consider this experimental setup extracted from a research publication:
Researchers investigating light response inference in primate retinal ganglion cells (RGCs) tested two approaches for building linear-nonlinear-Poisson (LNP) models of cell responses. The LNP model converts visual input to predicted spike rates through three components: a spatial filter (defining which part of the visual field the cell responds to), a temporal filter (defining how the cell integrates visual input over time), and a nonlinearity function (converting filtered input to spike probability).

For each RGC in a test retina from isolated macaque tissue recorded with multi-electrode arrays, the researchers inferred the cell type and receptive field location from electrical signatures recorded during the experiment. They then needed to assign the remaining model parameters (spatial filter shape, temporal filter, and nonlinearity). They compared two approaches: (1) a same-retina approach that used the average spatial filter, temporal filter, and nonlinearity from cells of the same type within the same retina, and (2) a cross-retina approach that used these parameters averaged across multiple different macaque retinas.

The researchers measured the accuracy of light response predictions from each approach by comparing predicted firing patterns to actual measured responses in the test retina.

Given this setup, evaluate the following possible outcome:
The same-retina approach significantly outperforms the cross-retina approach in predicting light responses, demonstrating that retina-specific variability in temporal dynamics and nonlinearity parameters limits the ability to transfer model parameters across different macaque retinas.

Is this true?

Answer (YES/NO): NO